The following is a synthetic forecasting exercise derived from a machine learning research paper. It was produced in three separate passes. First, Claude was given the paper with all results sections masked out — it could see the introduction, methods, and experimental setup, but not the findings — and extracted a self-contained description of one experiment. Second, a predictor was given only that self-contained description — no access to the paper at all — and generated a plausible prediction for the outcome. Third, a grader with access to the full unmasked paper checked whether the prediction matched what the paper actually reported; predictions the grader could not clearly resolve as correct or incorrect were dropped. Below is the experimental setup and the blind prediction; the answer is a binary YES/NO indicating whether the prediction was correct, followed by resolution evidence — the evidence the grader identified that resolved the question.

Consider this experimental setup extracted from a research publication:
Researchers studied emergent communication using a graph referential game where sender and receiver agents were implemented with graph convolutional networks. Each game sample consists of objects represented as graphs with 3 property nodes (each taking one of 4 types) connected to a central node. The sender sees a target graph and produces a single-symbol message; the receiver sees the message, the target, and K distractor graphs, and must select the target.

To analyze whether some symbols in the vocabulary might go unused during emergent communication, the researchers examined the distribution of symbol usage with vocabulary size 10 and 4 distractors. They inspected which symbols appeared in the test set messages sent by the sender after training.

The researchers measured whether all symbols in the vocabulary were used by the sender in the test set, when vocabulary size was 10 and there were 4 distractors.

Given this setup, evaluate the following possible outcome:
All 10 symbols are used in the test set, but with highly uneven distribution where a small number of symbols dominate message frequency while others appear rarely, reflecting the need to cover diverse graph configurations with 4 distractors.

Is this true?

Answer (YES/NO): NO